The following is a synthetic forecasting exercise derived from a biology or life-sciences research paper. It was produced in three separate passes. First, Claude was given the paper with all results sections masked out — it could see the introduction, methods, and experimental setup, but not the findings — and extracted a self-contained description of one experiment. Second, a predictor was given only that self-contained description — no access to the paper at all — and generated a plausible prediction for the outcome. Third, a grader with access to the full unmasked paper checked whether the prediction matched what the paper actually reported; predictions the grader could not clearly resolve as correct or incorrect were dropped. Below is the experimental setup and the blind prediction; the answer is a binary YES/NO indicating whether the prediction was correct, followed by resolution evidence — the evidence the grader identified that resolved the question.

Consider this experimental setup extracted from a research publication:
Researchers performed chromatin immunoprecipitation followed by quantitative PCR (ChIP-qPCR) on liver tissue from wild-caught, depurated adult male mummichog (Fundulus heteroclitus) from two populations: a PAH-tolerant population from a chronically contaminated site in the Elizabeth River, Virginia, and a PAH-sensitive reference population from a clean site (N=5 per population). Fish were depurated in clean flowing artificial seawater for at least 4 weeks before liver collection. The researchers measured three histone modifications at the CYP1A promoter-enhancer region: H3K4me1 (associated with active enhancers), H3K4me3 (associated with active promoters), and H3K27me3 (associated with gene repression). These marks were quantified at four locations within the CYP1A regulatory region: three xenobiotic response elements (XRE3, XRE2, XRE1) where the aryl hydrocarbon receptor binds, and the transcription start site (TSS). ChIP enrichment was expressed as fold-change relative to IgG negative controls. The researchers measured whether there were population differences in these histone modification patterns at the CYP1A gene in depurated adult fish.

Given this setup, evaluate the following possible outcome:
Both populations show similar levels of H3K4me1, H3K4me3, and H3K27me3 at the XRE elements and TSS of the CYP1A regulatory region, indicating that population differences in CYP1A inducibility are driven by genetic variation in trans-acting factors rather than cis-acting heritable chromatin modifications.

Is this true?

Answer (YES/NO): NO